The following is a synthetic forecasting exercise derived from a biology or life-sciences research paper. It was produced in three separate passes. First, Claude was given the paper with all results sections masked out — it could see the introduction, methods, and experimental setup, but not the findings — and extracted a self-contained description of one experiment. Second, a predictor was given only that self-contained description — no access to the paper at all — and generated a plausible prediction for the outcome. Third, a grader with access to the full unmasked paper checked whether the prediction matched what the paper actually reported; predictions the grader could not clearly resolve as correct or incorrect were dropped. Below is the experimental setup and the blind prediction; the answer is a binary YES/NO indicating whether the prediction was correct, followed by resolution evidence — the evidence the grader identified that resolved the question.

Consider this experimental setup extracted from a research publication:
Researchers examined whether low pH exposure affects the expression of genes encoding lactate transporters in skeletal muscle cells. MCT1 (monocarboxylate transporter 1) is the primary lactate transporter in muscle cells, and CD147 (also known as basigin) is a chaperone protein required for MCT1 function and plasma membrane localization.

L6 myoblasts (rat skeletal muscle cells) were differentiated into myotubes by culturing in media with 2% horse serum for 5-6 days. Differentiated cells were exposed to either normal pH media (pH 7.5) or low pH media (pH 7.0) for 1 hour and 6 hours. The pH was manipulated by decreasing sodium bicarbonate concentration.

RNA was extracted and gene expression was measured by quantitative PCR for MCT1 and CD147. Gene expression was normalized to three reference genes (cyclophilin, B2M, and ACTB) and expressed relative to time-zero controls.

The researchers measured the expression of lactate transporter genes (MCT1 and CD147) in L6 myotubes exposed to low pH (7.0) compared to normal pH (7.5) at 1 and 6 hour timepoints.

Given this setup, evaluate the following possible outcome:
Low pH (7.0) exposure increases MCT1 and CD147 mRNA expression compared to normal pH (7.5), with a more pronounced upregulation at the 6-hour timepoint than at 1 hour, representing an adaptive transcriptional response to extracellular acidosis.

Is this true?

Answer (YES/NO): NO